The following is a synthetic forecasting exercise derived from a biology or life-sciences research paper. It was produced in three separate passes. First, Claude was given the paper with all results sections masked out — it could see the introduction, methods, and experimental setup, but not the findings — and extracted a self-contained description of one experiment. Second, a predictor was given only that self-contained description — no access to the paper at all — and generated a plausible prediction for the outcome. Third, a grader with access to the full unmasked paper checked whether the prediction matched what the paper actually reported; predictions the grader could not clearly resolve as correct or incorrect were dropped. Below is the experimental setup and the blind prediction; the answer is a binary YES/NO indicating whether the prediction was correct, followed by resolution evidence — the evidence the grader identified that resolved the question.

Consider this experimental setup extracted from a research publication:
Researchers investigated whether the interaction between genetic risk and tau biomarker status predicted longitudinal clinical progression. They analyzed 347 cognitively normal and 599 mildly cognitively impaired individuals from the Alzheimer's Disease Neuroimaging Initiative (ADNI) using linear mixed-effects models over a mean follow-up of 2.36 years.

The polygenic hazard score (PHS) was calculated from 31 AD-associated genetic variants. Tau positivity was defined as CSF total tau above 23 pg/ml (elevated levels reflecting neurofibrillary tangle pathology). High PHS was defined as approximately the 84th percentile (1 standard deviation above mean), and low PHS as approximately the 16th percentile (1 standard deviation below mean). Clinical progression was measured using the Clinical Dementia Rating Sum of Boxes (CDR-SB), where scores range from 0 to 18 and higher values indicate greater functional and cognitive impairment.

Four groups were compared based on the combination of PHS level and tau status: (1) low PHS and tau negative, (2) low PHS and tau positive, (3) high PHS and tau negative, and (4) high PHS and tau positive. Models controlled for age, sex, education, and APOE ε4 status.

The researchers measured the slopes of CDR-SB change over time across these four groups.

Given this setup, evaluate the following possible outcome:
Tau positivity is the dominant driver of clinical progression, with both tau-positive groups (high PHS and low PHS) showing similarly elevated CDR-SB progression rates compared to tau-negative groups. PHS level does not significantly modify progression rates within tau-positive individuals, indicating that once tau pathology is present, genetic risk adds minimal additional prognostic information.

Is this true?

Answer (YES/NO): NO